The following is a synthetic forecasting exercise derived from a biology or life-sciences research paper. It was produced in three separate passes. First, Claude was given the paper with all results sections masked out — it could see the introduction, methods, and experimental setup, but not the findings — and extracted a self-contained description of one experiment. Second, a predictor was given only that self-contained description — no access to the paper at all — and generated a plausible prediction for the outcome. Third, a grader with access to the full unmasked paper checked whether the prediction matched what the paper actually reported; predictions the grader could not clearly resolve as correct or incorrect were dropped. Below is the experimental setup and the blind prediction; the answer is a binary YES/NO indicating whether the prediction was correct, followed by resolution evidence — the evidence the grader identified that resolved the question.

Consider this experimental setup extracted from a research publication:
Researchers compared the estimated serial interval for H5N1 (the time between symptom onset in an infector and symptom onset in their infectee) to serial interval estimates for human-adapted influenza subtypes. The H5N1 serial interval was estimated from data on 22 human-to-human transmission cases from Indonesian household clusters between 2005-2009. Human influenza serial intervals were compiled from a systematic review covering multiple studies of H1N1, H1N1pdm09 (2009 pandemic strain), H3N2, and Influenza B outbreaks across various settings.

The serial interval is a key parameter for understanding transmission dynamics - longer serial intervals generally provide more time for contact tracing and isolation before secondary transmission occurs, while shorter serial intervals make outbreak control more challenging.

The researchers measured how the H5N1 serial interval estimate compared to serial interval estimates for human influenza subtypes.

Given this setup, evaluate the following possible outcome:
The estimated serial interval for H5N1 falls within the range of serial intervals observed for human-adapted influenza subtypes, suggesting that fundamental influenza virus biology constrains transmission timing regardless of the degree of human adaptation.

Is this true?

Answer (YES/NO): NO